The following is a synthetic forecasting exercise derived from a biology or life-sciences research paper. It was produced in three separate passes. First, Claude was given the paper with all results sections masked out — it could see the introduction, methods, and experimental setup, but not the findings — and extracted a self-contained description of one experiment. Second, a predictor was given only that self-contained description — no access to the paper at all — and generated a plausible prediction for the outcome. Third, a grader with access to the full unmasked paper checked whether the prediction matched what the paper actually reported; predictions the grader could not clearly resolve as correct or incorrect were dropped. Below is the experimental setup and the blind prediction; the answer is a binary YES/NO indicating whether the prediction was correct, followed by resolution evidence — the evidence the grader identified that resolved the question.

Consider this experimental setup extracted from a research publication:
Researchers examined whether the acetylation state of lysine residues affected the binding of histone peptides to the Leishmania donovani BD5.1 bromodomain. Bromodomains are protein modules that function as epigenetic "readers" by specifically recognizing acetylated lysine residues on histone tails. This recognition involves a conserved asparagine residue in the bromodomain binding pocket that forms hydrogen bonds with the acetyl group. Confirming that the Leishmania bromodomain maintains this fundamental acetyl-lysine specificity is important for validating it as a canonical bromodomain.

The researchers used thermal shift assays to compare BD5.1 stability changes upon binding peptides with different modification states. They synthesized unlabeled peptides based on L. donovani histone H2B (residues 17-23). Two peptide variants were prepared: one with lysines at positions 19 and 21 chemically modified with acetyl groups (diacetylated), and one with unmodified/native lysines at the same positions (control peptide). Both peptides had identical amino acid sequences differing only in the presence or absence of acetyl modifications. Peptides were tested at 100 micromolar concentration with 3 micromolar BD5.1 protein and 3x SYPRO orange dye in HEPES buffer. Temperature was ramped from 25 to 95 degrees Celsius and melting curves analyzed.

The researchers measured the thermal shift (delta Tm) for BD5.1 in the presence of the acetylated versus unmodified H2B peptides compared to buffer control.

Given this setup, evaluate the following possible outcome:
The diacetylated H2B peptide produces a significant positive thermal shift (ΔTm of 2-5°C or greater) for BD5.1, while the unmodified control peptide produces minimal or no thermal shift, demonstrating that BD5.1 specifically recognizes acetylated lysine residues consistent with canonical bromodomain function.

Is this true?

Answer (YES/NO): NO